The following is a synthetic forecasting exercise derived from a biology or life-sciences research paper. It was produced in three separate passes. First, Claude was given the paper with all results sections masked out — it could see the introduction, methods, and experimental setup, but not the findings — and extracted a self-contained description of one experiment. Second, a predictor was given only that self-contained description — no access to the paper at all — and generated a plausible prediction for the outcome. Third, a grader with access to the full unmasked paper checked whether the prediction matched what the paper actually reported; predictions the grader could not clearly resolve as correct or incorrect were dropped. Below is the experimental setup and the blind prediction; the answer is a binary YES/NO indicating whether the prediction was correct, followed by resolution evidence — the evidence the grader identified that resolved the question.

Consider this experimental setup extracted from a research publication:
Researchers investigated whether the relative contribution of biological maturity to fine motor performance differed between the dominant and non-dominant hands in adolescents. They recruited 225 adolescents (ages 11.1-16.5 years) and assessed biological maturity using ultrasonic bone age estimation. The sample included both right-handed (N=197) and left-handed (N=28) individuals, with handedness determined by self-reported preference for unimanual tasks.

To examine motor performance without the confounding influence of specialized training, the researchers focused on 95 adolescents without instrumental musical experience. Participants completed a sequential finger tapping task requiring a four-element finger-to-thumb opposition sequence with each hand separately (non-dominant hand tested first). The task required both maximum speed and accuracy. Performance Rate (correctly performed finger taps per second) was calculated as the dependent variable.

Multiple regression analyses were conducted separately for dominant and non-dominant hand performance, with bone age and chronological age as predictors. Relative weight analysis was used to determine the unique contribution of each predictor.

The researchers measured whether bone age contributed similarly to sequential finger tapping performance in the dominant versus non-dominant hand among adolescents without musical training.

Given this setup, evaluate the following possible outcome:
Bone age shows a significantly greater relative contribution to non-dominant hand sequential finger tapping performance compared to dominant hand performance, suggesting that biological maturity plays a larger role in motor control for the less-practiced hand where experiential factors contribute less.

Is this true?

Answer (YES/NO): NO